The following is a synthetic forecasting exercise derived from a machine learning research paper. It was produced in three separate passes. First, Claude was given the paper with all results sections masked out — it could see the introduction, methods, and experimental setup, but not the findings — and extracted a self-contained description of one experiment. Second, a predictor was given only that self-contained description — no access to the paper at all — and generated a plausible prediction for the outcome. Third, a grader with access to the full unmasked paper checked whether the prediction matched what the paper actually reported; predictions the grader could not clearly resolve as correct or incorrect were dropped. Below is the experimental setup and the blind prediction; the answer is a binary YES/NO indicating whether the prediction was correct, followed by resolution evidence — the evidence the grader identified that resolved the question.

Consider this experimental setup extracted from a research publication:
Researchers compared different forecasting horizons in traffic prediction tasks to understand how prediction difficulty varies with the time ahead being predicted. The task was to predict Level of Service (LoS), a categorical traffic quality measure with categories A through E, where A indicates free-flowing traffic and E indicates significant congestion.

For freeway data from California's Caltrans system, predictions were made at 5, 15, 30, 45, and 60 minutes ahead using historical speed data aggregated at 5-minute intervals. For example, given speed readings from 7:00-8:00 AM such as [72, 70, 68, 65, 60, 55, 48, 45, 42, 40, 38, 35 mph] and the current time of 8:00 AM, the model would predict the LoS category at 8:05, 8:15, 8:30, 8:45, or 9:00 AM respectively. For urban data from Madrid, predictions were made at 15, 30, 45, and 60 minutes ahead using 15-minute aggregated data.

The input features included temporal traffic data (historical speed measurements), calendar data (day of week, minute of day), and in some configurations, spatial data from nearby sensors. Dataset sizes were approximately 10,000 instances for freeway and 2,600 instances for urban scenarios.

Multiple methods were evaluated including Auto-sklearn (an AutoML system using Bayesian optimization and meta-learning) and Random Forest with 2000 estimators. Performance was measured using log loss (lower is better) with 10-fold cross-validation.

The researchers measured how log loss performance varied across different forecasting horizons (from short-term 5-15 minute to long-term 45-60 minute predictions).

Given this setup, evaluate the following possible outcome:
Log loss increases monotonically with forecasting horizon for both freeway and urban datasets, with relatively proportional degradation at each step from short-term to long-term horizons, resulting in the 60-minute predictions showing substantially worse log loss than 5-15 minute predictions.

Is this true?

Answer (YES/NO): NO